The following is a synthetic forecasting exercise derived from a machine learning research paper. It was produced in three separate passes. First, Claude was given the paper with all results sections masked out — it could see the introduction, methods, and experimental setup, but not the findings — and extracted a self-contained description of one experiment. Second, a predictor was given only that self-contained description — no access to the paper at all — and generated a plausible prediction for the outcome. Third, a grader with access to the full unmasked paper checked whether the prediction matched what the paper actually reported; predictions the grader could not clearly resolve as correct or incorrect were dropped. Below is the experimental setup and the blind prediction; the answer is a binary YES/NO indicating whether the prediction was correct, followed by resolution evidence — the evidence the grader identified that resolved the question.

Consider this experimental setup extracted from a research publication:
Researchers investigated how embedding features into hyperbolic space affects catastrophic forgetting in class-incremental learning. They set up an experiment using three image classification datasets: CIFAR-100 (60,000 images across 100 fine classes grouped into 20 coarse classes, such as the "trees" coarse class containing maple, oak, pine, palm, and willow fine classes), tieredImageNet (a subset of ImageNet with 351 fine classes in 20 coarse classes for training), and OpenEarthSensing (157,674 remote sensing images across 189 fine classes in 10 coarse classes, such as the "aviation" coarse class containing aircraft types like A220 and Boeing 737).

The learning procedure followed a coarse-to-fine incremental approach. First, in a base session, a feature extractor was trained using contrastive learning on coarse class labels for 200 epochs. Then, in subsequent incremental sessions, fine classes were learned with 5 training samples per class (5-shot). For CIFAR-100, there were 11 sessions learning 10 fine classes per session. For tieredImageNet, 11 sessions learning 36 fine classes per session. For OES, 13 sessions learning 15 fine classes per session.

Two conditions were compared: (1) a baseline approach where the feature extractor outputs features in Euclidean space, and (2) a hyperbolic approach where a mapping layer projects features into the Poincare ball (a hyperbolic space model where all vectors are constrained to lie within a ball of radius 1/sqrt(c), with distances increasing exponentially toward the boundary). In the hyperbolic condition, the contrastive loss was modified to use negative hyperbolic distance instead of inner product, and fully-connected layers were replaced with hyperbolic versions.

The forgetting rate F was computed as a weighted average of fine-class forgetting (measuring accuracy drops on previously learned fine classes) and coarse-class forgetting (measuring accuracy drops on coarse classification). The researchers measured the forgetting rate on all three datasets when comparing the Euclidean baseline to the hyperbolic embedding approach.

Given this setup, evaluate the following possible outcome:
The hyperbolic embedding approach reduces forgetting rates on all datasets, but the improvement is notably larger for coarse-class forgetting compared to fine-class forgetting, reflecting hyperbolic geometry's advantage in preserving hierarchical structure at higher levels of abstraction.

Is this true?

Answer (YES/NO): NO